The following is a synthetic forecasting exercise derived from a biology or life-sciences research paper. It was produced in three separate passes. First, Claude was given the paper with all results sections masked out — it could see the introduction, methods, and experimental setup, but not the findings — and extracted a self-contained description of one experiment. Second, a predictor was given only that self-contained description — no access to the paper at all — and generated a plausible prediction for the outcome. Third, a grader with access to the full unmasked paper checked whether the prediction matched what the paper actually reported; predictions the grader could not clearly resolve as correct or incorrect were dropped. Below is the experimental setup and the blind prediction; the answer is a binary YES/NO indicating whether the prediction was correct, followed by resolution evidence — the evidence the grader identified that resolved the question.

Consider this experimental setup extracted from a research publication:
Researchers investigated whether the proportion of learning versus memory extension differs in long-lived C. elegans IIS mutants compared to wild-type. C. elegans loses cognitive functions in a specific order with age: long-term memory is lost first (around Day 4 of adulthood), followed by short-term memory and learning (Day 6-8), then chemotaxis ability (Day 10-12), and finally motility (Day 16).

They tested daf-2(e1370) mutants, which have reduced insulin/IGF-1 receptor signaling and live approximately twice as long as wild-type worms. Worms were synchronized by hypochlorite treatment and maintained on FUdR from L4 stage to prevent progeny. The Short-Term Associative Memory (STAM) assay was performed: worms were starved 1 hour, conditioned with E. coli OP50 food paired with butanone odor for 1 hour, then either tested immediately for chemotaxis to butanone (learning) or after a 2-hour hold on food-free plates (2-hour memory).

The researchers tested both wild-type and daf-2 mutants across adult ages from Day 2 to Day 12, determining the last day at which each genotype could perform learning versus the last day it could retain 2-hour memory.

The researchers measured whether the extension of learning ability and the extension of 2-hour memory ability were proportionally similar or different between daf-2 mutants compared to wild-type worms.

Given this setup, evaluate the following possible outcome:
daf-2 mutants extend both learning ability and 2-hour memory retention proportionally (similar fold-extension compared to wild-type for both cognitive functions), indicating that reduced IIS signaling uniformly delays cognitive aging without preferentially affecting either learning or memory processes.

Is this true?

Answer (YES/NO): YES